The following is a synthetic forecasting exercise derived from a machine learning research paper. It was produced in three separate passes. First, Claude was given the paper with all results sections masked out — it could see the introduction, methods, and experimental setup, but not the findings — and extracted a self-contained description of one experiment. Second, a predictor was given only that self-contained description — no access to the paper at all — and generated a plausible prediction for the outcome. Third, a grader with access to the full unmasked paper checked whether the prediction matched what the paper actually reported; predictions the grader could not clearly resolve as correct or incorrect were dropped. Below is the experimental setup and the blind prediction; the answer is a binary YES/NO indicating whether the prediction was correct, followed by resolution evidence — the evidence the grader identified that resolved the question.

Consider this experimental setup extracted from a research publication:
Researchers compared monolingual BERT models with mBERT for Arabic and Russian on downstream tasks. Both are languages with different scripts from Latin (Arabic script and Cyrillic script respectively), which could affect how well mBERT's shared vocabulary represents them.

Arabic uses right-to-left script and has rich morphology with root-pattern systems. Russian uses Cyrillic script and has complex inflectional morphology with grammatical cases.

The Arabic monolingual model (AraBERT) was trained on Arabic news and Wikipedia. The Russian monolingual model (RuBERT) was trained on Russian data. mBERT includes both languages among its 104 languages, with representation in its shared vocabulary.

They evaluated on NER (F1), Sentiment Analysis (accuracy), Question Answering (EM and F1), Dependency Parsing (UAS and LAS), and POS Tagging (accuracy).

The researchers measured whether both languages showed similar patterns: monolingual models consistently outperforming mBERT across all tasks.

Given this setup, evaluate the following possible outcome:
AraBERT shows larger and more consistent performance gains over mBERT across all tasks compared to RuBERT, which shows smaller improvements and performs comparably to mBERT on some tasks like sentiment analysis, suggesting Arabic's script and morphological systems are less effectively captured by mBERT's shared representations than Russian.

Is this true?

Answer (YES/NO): NO